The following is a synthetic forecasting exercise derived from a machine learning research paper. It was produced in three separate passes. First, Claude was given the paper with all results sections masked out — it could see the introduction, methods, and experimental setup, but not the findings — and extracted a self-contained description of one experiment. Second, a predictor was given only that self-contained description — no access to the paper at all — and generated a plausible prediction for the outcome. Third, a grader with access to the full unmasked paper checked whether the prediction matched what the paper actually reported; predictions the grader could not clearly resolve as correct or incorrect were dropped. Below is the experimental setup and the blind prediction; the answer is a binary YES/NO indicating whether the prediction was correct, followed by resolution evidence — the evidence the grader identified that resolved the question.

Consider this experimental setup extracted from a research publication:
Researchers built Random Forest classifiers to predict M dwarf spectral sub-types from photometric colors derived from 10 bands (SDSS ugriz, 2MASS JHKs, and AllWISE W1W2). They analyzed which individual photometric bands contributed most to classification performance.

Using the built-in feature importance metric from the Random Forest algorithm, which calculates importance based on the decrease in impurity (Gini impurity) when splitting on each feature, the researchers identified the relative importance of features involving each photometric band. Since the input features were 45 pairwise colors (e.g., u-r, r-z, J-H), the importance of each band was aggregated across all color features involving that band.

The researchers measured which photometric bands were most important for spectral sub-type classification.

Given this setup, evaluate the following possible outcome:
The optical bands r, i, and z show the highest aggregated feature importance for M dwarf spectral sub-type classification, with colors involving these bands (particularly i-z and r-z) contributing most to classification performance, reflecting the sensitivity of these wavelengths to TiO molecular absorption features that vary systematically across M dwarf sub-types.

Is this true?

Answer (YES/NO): NO